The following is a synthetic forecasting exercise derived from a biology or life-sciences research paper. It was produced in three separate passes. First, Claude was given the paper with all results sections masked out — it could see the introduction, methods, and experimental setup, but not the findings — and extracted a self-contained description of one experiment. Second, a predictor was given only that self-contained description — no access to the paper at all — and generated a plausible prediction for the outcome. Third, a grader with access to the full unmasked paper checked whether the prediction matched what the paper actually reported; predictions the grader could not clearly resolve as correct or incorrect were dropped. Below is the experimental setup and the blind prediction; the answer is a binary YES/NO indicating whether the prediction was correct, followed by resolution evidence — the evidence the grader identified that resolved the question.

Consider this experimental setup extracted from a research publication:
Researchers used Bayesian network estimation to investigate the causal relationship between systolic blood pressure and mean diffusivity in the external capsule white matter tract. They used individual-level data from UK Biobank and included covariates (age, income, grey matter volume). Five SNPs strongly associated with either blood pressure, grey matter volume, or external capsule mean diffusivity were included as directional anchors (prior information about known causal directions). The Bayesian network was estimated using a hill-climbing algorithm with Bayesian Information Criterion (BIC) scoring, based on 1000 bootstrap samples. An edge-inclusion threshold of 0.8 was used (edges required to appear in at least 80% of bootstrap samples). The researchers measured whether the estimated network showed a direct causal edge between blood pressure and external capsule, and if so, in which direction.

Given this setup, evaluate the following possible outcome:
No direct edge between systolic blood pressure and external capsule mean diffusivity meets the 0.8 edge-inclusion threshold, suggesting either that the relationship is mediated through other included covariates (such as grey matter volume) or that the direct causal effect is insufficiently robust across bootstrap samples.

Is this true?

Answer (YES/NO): NO